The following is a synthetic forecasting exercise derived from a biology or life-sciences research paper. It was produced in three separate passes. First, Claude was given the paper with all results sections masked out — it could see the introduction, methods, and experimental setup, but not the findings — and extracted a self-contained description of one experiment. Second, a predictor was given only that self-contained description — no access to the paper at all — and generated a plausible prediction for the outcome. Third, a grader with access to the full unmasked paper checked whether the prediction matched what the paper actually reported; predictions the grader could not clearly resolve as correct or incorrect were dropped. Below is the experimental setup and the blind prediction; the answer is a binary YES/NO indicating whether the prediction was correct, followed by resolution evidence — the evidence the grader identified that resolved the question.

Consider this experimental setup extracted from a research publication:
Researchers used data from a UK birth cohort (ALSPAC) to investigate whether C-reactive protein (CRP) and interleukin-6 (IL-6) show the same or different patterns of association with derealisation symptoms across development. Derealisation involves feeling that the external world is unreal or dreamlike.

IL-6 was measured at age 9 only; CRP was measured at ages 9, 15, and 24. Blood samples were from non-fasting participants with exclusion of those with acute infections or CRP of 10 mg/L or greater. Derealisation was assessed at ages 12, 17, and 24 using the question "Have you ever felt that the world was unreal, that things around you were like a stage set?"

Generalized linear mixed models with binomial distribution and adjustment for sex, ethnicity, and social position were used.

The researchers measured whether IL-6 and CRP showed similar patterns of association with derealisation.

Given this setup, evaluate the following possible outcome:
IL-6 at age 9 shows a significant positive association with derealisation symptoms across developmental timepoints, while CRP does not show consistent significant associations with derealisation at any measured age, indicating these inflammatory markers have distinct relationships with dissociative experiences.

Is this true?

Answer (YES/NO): NO